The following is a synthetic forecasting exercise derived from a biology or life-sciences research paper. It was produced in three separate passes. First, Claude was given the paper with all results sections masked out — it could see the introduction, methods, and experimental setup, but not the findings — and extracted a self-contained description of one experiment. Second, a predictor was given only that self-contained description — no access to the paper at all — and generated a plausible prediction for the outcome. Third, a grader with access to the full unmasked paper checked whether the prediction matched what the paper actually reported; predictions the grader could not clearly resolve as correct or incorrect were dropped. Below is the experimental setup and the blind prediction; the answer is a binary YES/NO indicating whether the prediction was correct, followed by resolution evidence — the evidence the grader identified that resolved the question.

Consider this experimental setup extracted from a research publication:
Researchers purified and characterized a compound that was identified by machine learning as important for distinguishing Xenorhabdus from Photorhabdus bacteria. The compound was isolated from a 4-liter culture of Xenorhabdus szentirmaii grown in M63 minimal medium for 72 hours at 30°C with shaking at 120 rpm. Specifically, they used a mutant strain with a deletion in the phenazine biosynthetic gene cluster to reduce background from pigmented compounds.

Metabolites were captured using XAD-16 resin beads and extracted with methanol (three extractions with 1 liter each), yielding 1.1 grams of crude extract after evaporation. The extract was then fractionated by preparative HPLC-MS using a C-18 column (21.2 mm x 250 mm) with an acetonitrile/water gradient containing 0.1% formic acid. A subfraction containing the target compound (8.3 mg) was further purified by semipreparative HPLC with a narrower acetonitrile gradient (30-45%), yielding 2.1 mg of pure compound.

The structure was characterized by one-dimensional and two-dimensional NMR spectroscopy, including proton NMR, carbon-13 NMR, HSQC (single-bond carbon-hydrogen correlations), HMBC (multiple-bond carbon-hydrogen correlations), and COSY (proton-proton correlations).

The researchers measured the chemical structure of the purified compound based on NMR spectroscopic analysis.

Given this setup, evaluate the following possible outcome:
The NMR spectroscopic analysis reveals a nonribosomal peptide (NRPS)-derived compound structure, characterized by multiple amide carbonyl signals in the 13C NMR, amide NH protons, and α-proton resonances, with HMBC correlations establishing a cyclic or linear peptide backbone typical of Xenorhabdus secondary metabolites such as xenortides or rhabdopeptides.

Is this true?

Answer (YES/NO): NO